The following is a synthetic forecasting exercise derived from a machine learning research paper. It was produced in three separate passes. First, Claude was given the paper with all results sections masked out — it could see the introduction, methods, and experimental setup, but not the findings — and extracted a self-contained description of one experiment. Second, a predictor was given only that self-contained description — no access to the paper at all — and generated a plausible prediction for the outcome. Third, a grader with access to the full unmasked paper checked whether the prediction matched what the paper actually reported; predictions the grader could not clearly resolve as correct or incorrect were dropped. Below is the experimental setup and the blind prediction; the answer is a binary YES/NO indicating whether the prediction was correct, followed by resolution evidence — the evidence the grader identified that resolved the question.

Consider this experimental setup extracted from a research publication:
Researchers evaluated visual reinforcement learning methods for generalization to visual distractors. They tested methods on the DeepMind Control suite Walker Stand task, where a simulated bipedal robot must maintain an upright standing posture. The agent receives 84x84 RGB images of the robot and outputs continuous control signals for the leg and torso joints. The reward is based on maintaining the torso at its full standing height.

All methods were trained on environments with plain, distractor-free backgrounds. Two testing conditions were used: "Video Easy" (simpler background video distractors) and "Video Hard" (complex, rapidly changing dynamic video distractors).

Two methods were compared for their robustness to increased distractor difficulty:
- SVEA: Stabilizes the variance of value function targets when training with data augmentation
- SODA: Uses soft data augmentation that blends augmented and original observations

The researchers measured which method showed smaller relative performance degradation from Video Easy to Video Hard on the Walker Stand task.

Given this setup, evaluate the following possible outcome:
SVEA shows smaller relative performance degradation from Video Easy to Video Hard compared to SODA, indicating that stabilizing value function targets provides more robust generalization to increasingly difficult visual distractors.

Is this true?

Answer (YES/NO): YES